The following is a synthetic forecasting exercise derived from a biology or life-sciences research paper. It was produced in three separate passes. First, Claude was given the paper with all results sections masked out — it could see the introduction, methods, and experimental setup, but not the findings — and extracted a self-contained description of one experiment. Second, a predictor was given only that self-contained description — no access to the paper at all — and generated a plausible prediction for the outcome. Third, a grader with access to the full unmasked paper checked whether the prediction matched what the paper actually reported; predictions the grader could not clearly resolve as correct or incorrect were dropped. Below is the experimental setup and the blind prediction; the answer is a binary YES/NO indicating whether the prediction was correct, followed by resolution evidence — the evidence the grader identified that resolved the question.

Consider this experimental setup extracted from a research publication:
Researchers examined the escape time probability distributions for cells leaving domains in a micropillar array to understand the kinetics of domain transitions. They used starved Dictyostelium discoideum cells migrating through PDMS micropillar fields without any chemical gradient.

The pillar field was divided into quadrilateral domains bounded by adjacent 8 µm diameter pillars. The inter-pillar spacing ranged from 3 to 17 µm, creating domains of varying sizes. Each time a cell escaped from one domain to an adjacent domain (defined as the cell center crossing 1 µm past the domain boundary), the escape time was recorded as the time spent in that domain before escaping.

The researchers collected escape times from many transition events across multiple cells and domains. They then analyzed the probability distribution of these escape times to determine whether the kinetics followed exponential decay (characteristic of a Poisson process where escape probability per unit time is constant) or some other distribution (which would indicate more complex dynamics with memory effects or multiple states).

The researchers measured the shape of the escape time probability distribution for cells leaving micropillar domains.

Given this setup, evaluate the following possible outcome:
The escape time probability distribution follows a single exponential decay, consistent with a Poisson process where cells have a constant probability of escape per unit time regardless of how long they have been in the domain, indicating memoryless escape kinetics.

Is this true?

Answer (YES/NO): YES